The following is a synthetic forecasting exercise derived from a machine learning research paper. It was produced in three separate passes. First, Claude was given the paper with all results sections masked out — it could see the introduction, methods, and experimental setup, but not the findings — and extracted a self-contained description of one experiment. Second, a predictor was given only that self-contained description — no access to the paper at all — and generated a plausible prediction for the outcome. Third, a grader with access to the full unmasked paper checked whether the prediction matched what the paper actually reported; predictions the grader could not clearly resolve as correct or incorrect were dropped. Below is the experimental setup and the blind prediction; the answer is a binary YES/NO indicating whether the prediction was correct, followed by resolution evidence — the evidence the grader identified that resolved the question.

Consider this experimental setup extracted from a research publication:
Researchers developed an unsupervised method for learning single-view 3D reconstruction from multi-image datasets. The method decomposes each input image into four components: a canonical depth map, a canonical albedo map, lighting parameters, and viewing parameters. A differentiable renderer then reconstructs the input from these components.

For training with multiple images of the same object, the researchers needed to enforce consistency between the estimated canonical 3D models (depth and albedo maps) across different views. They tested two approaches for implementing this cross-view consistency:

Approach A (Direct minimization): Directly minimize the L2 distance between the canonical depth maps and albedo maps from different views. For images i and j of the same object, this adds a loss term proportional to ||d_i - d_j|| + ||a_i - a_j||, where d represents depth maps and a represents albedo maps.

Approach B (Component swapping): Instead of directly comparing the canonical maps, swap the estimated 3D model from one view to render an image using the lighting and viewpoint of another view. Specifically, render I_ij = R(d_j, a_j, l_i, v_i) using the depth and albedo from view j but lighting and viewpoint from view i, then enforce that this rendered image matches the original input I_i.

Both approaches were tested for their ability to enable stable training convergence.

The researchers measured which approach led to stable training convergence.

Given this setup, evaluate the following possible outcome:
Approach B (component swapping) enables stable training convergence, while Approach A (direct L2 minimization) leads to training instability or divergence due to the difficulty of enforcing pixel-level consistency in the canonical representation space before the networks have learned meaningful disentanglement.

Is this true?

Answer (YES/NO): YES